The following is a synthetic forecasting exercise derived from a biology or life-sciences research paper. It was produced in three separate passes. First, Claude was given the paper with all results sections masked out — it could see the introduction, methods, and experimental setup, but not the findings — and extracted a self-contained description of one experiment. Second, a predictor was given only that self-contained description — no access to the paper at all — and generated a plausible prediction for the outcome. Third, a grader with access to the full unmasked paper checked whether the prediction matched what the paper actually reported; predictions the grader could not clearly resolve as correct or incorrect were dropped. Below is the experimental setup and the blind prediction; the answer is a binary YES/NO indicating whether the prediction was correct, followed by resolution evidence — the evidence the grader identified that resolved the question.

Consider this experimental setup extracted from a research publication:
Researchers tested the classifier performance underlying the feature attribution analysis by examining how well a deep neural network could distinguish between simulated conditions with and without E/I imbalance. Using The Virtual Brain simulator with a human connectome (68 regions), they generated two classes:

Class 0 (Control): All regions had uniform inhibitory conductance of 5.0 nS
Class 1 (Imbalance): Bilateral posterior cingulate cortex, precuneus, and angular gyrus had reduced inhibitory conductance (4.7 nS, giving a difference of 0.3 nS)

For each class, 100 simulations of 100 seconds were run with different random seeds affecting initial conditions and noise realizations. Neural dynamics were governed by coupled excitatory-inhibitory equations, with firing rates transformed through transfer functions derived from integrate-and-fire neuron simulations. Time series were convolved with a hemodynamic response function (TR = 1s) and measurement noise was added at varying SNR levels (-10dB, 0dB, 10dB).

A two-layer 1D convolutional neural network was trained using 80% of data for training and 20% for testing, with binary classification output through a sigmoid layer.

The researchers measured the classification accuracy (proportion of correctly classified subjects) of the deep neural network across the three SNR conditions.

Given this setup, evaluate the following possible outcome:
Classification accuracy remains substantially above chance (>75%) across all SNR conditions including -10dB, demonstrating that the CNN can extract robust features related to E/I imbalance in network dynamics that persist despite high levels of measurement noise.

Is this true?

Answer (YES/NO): YES